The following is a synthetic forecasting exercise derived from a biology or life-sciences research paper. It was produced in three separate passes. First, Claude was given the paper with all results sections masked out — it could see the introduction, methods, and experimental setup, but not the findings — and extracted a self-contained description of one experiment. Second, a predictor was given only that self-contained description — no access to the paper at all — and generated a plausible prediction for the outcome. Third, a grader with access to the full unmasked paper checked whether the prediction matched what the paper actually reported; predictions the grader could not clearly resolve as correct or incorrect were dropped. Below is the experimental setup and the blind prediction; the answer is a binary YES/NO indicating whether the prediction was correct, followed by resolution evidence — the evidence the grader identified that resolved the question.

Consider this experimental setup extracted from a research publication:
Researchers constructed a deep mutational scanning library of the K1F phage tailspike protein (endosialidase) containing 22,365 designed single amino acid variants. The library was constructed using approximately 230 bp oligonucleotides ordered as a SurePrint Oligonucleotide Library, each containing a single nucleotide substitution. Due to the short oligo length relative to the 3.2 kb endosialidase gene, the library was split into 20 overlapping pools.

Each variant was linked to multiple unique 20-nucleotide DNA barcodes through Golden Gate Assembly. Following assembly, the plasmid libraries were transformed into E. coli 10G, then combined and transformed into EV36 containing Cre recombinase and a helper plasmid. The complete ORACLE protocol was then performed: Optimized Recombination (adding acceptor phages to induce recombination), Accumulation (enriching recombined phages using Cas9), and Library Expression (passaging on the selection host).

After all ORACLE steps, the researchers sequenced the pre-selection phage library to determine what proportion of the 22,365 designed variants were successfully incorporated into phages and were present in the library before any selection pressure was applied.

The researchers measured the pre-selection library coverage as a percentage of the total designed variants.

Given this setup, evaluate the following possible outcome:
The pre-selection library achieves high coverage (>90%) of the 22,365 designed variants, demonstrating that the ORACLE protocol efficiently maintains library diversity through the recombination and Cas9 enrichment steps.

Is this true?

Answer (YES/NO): NO